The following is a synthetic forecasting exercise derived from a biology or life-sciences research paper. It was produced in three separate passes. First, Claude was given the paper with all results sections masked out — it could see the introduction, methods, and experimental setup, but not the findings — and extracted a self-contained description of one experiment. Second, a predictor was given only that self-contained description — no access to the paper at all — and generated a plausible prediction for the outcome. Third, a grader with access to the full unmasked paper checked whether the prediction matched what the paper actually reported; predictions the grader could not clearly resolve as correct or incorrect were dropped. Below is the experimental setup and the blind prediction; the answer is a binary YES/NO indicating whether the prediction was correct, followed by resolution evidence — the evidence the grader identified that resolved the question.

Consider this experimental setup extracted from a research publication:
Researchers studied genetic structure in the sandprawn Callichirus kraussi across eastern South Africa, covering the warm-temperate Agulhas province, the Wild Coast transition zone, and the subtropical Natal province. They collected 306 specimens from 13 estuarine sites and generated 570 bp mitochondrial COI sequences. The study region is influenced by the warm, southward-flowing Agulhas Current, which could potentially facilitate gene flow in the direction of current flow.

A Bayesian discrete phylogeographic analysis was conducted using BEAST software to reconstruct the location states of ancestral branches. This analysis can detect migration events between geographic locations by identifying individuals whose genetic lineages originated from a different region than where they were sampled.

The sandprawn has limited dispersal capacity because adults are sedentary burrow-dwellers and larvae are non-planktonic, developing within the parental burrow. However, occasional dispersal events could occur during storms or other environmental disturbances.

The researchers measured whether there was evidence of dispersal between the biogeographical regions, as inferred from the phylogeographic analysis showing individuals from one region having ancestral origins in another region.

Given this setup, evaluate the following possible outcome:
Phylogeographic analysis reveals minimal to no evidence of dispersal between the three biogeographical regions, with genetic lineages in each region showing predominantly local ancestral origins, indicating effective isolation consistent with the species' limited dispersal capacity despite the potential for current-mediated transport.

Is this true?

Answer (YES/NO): NO